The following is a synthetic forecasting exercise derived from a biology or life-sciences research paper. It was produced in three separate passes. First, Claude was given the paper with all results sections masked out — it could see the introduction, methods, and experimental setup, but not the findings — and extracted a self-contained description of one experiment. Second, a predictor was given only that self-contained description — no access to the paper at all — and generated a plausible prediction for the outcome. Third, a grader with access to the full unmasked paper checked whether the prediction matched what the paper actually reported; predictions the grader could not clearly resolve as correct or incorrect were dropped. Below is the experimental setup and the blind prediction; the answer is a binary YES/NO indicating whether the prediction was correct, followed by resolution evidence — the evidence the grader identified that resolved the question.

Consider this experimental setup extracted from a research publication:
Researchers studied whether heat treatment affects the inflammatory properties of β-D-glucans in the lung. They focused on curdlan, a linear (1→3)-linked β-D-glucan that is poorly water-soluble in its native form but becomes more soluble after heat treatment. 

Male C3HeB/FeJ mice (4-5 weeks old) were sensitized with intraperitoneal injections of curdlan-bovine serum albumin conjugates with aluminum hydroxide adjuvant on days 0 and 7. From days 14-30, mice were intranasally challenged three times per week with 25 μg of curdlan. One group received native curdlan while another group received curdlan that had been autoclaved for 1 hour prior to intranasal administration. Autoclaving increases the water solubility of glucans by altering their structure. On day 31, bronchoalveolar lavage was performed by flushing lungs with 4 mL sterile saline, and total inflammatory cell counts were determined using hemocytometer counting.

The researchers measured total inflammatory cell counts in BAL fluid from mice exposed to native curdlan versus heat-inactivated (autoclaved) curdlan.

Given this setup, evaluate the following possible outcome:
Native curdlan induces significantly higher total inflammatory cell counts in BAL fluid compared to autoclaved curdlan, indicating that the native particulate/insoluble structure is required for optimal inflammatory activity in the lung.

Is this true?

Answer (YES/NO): NO